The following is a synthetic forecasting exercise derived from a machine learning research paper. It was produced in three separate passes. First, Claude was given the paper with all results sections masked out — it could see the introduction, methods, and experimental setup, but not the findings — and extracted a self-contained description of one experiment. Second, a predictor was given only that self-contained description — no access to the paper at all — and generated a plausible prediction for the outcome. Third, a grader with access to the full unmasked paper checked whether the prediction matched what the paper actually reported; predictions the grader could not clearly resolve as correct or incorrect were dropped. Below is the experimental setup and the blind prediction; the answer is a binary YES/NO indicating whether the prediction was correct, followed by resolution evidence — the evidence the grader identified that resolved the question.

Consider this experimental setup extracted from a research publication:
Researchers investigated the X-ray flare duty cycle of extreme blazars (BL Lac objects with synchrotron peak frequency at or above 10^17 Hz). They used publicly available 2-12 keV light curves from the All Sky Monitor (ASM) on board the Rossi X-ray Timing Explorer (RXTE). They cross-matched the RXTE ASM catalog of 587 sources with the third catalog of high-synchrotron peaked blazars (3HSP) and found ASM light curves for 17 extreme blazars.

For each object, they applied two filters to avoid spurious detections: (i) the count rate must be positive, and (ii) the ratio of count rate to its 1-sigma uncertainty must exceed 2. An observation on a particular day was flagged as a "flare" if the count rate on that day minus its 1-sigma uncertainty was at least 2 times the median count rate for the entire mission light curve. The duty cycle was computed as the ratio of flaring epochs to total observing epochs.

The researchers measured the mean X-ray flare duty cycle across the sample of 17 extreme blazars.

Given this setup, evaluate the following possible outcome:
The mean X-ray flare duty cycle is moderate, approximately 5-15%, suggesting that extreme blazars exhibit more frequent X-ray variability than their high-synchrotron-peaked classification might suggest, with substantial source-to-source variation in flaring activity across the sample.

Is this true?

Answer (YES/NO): YES